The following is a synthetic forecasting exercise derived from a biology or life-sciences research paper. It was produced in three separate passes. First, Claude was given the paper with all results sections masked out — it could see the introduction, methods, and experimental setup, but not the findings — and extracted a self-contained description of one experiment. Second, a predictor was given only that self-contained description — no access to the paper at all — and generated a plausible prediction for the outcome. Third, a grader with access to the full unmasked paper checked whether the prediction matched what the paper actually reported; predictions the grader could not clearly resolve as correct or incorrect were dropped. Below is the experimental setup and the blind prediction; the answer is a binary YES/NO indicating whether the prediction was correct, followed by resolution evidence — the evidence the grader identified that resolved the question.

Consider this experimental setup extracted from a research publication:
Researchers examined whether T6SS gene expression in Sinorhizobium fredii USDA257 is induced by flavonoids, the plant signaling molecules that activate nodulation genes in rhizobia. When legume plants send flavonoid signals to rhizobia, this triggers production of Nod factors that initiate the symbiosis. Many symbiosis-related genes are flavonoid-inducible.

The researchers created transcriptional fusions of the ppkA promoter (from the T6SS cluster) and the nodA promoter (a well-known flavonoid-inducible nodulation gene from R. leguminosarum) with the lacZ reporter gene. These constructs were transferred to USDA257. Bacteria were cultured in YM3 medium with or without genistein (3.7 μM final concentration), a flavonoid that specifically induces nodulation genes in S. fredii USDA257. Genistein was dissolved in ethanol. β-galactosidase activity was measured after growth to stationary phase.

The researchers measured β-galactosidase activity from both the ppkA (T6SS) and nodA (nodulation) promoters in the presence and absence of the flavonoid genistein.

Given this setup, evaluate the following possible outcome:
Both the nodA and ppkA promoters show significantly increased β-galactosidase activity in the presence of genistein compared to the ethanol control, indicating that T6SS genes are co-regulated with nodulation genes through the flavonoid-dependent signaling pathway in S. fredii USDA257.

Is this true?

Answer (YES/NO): NO